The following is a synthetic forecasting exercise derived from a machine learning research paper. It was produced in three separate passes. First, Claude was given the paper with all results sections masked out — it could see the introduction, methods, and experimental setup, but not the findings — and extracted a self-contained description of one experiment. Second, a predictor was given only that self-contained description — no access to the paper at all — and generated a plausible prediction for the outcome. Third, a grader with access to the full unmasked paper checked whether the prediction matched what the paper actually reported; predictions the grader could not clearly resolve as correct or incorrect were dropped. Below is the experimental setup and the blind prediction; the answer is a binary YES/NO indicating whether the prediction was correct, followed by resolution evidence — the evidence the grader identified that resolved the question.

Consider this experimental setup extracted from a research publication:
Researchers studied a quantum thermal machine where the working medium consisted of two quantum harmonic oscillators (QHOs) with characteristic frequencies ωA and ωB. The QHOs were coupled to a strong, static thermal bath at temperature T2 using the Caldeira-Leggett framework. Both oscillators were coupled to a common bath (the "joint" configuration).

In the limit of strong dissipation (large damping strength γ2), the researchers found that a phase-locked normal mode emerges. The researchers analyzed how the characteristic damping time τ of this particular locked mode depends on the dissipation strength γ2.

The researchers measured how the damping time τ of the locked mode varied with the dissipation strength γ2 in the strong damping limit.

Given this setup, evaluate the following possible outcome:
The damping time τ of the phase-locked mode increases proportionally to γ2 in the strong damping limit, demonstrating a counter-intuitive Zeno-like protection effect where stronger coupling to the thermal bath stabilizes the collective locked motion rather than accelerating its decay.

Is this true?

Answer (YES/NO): NO